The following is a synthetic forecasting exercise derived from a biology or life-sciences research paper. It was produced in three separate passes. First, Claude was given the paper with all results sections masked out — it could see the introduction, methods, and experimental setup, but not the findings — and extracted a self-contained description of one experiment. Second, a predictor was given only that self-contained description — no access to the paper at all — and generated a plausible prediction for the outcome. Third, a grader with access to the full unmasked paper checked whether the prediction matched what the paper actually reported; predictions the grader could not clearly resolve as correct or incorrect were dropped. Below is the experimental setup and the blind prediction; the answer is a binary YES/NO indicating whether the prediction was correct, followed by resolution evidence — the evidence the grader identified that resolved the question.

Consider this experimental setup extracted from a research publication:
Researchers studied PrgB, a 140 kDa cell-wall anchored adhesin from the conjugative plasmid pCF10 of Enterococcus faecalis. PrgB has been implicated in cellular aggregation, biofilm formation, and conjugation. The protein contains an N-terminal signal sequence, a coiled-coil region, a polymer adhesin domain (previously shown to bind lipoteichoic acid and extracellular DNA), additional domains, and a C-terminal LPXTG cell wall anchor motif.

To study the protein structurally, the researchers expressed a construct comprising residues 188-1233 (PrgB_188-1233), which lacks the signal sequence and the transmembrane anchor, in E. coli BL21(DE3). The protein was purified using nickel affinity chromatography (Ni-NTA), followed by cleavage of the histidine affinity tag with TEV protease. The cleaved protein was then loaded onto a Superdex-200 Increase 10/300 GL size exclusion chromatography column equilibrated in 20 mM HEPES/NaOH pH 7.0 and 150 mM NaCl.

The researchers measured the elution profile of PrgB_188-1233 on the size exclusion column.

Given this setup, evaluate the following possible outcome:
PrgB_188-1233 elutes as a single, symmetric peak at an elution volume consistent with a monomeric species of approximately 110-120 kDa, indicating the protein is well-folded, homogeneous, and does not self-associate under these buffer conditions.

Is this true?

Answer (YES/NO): NO